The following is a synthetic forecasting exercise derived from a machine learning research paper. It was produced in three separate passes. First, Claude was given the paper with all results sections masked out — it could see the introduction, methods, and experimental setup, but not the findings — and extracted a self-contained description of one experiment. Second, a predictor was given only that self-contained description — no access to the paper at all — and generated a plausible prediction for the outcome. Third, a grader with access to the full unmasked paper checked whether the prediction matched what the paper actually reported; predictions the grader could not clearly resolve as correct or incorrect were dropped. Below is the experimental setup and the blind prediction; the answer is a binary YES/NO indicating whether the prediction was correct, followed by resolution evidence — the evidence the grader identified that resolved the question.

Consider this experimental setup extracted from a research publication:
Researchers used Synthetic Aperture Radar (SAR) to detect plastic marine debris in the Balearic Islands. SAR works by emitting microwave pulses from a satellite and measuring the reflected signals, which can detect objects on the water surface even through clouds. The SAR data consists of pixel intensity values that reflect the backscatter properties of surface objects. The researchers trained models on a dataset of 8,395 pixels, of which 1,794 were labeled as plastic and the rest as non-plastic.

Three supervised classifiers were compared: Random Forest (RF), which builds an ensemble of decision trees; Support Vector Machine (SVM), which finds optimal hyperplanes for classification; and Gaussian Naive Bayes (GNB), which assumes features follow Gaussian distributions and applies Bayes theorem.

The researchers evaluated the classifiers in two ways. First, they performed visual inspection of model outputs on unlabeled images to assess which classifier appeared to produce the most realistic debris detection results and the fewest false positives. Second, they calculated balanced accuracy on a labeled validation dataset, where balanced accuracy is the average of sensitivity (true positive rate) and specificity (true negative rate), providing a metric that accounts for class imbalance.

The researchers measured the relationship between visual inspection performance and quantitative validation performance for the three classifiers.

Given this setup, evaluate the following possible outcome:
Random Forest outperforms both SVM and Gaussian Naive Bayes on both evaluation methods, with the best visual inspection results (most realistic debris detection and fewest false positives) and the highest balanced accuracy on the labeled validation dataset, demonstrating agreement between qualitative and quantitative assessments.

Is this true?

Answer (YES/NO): NO